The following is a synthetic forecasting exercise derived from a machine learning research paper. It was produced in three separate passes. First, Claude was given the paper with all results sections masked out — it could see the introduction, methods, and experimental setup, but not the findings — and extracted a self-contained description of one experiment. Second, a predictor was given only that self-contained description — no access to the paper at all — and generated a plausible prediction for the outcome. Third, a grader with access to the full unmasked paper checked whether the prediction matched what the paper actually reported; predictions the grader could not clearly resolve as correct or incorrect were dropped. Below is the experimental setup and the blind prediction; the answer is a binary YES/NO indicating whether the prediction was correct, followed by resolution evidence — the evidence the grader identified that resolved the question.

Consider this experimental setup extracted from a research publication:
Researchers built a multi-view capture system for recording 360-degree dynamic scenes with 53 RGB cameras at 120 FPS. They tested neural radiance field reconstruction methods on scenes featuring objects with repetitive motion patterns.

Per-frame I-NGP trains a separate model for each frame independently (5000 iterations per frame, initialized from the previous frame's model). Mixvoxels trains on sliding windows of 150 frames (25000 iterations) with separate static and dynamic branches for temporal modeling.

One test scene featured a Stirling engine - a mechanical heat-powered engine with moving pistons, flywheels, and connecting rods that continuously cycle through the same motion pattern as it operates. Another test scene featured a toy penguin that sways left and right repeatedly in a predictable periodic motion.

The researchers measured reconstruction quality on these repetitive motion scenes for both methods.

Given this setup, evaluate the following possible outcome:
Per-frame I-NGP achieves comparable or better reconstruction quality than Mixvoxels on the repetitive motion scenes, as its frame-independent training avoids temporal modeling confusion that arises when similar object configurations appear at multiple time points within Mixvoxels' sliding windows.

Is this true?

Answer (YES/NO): YES